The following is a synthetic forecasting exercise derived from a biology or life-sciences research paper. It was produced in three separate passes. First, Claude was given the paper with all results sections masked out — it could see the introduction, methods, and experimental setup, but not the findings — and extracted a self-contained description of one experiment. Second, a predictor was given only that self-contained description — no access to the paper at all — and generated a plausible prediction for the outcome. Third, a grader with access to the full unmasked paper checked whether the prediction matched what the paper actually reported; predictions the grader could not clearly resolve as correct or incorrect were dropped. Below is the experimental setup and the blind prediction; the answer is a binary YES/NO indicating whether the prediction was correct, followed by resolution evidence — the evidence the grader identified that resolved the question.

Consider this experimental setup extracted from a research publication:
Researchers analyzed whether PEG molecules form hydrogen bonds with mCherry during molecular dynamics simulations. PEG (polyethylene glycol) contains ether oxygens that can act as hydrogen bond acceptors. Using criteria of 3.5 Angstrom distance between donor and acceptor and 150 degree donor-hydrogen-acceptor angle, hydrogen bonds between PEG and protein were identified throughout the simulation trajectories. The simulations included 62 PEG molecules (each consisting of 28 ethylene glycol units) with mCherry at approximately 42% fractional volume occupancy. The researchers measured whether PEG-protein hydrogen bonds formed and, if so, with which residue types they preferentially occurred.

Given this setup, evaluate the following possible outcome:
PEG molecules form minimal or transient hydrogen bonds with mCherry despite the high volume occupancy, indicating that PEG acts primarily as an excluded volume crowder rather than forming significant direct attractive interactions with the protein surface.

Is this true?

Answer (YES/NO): NO